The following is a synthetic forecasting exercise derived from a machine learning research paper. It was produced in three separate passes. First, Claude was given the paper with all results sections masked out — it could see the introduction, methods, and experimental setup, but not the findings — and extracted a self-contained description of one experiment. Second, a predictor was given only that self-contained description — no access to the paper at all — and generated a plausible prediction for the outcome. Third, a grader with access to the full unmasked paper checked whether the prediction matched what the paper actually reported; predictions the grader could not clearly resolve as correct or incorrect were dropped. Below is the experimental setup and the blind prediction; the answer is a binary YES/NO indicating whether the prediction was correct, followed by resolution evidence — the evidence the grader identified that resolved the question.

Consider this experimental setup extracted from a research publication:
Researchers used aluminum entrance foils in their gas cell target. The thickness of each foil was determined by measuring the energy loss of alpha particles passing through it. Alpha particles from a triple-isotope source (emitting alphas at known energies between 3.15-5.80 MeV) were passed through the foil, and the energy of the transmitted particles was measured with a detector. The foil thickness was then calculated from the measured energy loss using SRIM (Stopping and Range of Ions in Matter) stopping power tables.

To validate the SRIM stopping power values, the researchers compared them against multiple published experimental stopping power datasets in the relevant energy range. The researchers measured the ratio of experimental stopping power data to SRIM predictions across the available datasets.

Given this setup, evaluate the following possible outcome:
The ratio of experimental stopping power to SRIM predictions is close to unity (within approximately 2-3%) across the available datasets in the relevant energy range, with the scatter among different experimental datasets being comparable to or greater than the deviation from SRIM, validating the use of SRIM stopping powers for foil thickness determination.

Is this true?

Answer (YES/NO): NO